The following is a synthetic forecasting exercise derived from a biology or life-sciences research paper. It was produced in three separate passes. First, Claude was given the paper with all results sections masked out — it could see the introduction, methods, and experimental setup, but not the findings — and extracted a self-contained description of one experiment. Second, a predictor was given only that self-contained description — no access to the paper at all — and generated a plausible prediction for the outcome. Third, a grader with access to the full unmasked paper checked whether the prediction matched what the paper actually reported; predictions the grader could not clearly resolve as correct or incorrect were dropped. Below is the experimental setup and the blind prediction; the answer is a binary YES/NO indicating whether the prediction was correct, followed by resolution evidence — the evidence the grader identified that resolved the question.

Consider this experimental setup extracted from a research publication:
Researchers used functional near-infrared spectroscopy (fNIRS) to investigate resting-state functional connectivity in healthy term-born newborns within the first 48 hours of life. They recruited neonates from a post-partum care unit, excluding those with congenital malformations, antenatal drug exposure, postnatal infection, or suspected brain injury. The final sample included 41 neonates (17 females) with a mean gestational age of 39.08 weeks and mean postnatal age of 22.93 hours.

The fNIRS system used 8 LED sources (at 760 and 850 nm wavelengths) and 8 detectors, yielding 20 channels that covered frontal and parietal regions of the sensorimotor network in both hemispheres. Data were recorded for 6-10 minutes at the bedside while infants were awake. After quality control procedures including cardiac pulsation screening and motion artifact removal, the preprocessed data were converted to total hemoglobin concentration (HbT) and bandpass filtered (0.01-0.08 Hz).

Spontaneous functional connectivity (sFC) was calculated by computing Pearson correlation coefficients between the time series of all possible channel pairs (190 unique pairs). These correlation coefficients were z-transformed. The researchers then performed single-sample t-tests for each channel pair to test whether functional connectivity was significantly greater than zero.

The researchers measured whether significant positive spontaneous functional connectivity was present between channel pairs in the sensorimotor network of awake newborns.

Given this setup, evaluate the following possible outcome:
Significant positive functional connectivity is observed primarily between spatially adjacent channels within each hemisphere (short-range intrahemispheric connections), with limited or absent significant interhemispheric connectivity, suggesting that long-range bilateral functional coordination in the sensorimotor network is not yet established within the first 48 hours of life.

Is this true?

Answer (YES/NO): NO